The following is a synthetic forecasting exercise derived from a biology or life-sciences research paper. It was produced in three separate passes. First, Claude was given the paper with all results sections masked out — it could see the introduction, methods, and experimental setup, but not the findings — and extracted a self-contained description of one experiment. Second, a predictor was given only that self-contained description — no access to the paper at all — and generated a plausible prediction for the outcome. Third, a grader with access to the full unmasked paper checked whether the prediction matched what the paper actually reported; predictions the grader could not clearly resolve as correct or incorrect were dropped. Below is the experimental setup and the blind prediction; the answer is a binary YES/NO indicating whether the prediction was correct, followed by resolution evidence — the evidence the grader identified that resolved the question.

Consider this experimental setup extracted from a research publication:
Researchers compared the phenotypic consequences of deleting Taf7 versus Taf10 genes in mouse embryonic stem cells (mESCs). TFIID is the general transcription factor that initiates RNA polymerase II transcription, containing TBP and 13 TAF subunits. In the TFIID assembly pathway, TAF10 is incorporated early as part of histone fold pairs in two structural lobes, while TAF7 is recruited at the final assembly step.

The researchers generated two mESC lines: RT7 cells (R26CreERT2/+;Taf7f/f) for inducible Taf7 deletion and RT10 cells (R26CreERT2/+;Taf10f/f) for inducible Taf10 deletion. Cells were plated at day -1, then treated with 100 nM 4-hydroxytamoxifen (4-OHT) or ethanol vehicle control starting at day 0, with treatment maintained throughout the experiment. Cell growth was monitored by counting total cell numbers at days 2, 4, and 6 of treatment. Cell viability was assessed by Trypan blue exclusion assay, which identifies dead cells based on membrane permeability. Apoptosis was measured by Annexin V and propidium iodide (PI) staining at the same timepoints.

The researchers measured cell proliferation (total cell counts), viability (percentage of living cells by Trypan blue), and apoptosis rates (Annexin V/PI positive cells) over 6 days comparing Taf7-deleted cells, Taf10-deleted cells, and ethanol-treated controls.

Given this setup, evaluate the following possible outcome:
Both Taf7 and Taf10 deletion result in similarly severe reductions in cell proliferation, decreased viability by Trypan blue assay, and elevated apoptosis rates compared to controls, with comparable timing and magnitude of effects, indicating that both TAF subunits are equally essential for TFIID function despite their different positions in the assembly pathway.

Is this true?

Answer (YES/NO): NO